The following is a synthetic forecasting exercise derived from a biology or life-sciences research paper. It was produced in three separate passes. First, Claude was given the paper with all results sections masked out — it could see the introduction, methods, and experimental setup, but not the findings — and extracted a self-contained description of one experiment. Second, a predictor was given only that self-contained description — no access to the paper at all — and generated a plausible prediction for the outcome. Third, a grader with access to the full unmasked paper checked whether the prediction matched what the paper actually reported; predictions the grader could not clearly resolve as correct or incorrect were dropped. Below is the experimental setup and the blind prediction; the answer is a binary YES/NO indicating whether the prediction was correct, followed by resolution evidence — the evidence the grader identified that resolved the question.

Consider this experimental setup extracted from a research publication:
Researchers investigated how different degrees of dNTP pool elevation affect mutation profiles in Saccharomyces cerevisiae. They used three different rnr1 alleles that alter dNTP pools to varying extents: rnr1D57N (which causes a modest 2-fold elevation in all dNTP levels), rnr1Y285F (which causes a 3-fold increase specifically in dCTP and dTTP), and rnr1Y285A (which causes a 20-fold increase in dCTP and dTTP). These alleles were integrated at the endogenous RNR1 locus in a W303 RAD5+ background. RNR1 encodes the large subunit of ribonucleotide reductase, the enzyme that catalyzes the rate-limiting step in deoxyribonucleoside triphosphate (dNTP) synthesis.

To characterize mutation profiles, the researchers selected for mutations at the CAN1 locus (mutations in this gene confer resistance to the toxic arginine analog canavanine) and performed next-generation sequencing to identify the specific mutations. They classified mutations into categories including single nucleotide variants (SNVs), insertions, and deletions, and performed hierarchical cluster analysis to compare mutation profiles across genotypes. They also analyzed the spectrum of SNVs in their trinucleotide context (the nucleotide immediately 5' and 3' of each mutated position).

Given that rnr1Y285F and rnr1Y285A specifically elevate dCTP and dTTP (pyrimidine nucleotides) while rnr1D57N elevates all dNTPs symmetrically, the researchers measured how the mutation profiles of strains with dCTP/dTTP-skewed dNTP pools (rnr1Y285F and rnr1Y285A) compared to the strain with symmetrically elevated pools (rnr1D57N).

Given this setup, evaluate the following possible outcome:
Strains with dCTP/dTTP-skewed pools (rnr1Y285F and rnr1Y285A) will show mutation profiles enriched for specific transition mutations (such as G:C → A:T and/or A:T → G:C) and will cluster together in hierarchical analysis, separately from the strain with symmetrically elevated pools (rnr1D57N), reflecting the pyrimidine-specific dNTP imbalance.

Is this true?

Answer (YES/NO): YES